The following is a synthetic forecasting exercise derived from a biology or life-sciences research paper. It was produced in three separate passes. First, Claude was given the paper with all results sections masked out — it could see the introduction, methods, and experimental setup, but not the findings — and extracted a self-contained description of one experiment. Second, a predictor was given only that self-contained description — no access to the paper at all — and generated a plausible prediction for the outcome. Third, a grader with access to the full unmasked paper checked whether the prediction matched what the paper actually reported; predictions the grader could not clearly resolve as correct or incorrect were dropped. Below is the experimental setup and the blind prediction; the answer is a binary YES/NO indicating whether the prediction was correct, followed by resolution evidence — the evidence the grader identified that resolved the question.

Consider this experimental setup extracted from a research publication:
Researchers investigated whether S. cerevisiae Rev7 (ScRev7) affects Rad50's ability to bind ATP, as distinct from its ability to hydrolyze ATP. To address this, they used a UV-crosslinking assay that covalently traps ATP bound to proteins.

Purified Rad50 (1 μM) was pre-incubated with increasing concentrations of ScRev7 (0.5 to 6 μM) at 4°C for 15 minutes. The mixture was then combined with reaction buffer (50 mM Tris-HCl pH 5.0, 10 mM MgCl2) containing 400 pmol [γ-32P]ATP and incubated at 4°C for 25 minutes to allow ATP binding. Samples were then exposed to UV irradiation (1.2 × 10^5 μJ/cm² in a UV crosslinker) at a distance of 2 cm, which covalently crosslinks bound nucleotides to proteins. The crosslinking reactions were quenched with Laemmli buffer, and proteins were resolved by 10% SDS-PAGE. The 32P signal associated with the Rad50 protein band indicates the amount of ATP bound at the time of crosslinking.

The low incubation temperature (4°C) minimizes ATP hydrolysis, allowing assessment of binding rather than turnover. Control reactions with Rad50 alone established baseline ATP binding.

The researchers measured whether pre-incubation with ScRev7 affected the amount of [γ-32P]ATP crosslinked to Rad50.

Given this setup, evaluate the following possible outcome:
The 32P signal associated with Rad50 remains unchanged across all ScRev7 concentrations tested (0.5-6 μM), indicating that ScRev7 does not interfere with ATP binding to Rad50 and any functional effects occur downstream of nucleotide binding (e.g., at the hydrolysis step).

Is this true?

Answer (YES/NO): YES